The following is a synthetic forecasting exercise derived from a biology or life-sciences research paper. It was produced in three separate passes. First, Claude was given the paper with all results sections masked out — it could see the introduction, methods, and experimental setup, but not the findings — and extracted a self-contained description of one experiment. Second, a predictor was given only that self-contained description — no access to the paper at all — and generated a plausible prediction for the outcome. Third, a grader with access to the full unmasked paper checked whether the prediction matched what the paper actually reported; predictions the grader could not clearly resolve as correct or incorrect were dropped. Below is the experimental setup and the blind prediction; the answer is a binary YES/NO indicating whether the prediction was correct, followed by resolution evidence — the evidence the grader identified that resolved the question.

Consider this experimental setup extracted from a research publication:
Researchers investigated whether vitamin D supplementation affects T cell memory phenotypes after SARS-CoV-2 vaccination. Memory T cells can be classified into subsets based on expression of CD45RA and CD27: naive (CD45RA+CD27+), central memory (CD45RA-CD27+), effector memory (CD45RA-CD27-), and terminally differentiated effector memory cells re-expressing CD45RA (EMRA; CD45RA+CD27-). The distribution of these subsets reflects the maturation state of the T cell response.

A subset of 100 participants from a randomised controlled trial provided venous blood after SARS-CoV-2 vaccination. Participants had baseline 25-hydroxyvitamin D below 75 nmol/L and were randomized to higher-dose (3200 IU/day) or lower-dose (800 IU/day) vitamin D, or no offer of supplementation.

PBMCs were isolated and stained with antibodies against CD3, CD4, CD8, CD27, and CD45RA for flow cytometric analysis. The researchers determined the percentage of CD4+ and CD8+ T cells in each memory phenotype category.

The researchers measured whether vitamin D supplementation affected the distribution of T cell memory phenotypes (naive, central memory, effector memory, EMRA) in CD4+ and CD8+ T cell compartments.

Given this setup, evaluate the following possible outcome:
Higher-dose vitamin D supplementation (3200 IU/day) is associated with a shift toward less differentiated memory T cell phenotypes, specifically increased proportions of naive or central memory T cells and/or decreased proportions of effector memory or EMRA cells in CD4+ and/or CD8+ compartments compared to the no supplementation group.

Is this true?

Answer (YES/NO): NO